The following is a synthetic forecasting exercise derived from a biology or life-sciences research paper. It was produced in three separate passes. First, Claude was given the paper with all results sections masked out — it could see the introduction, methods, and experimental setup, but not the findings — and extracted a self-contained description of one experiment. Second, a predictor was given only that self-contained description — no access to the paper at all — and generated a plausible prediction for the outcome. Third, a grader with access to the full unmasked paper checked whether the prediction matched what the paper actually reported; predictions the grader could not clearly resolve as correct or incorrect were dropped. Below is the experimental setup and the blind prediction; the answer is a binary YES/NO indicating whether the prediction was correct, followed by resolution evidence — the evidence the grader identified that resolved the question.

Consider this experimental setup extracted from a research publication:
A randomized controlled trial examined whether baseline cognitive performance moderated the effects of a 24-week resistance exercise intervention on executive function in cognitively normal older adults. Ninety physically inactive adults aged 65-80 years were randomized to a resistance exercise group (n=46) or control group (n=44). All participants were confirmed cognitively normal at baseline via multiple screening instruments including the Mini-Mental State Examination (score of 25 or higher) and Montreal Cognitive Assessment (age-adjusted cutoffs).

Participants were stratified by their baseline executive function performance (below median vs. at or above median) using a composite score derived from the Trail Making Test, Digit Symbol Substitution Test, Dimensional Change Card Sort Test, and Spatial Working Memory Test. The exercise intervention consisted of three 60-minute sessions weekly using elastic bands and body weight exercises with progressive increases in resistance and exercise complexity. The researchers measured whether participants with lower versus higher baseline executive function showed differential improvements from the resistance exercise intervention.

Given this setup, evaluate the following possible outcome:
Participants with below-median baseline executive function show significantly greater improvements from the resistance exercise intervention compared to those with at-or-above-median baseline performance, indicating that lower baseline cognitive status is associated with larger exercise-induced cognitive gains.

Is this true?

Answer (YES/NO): NO